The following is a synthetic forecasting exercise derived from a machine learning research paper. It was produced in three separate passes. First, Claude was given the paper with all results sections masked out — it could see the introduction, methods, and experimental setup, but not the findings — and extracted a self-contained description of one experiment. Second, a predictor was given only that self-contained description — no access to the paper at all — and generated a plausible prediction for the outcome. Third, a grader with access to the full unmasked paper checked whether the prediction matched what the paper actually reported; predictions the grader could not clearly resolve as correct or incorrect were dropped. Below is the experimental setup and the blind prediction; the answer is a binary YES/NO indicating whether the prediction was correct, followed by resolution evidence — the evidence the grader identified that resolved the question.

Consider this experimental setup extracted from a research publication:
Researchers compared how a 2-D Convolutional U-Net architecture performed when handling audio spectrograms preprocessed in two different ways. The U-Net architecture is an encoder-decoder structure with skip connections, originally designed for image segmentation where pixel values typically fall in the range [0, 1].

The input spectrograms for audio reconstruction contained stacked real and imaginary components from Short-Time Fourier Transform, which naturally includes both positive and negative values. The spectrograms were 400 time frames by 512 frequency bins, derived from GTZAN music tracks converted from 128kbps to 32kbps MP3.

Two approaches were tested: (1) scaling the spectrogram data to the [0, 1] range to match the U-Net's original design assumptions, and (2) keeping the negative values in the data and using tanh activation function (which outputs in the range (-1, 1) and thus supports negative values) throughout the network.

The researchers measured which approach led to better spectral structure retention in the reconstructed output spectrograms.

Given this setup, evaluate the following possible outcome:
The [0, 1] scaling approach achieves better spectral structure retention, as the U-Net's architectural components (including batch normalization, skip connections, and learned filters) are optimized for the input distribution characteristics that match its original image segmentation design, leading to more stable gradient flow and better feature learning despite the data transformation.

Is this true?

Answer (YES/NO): NO